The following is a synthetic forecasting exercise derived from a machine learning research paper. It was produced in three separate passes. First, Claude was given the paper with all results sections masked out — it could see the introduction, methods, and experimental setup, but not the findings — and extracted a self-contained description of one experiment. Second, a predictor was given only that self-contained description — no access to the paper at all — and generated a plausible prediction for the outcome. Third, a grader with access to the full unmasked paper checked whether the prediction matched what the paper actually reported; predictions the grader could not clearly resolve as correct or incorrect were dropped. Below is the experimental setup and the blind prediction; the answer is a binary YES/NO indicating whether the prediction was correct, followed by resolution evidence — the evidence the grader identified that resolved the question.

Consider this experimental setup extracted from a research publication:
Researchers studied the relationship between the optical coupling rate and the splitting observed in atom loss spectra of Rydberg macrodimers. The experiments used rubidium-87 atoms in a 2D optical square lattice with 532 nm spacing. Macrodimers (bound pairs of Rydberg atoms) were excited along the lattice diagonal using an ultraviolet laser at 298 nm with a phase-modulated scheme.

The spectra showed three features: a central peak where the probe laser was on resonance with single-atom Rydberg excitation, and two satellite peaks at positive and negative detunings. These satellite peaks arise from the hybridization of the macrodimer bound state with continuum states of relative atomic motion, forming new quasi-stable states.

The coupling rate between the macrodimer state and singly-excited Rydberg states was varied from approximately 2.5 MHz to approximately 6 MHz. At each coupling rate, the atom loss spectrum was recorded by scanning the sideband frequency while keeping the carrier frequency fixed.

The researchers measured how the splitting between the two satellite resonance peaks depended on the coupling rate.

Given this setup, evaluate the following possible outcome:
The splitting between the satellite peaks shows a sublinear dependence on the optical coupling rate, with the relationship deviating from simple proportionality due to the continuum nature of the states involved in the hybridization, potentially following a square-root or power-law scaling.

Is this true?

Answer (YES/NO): NO